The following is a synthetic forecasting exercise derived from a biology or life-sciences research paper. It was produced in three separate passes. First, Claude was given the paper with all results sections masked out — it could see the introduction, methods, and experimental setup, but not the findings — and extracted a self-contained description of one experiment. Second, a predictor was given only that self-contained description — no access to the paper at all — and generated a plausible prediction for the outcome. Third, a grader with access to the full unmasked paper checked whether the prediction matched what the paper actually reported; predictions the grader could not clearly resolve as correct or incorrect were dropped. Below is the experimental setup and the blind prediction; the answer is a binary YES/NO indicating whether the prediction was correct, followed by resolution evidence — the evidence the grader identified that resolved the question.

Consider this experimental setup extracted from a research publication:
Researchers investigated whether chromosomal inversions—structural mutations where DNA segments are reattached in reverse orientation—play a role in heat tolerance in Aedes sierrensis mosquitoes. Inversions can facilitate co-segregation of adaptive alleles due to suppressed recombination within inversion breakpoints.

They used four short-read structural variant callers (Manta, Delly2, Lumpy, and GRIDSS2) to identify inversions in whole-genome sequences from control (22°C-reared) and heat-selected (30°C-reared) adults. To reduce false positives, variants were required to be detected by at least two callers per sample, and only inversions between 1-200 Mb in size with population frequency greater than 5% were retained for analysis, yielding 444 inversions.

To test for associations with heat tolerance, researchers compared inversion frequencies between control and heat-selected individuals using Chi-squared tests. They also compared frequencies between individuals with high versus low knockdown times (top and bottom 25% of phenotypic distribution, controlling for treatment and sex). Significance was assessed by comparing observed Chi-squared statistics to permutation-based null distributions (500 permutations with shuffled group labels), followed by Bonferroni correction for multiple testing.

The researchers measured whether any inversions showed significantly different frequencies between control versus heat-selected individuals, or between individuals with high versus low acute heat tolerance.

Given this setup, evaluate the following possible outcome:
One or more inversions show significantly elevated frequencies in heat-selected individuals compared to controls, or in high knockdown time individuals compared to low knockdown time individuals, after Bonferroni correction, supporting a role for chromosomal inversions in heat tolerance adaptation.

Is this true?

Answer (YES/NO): YES